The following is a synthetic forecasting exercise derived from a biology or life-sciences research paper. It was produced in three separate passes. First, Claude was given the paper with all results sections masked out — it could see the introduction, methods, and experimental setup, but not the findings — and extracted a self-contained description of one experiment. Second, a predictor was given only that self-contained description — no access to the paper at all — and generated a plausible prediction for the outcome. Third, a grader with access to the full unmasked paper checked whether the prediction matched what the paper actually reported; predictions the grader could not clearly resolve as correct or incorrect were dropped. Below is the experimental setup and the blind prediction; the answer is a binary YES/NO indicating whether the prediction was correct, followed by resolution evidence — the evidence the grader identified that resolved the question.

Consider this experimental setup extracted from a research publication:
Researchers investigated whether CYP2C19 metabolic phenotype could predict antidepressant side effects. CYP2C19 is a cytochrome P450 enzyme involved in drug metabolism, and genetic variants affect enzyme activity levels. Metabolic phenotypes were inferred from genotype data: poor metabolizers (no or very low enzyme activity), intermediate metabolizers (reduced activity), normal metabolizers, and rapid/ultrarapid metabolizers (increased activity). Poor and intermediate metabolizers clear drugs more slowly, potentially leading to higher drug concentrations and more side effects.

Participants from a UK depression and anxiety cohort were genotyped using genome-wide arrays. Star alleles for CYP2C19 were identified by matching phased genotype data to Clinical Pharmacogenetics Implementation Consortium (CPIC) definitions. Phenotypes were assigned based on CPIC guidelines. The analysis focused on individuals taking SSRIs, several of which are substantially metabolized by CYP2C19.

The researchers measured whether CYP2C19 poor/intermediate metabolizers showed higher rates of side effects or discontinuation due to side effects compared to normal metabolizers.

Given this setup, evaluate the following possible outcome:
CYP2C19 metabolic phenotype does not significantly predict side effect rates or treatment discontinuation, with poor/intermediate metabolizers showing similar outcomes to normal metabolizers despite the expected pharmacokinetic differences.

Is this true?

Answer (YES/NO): NO